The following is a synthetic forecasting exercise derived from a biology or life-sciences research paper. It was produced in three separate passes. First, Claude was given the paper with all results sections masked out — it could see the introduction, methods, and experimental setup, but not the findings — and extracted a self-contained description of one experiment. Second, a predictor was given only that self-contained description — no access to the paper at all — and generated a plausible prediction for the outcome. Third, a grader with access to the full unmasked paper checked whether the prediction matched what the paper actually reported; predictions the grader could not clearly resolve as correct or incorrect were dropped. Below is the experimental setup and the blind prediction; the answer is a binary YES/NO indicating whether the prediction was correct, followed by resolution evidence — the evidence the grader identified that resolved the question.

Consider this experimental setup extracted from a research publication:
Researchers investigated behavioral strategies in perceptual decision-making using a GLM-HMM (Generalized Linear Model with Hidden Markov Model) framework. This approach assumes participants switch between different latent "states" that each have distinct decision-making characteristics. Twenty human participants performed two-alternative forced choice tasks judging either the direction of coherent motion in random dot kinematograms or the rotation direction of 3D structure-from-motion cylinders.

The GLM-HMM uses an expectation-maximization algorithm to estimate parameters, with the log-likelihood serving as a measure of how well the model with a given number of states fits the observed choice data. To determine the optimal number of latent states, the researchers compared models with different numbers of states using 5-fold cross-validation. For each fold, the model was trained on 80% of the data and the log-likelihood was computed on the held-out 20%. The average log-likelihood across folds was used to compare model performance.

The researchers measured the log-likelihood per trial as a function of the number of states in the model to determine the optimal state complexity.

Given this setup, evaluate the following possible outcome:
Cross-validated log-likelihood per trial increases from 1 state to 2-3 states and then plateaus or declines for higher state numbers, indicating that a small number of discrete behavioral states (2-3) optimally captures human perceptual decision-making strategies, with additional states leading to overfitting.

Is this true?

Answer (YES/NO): YES